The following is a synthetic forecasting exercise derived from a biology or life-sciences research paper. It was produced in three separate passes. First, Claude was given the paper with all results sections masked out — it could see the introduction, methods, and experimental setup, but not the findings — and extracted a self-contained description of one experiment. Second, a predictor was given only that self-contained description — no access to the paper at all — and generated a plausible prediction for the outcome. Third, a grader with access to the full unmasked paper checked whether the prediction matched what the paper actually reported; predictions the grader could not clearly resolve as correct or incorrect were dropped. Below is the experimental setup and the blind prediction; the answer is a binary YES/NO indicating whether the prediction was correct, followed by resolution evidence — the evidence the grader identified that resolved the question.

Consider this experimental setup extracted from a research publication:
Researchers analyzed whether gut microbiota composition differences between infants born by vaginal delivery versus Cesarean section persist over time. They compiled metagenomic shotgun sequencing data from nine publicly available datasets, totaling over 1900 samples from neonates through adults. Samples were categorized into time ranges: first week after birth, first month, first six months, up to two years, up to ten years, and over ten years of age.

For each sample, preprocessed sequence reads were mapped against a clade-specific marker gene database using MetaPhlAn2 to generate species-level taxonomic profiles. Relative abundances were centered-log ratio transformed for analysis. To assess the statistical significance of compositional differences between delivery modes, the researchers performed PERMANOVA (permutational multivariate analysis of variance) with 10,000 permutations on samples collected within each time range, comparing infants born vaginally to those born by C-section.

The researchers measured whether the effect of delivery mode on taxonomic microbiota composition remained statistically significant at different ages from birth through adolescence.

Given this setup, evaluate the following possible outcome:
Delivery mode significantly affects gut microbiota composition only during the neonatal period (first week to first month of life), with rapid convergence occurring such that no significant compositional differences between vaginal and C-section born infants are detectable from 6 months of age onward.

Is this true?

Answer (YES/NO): NO